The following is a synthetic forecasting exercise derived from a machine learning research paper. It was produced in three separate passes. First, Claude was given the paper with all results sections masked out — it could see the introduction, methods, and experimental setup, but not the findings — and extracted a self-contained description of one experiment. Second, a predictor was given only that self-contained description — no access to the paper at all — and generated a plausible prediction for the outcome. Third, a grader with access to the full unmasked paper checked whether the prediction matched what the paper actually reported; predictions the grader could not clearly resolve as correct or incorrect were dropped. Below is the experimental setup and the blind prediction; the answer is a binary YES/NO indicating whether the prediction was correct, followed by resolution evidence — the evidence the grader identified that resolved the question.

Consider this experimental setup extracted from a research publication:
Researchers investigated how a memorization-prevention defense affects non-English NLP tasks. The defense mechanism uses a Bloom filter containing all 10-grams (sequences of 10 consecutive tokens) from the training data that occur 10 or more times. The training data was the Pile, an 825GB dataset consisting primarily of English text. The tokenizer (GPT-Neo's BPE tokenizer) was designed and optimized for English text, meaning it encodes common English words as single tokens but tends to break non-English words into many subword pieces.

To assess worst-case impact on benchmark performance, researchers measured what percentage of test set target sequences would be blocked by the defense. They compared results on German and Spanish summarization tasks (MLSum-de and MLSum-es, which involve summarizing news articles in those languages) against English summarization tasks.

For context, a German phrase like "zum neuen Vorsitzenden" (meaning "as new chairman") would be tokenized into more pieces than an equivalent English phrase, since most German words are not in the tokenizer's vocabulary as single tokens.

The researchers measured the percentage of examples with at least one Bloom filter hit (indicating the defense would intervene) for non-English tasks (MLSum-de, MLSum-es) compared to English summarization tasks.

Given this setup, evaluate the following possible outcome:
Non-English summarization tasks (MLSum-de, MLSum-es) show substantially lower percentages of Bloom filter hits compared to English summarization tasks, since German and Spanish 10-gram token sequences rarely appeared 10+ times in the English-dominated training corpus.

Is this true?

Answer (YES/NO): NO